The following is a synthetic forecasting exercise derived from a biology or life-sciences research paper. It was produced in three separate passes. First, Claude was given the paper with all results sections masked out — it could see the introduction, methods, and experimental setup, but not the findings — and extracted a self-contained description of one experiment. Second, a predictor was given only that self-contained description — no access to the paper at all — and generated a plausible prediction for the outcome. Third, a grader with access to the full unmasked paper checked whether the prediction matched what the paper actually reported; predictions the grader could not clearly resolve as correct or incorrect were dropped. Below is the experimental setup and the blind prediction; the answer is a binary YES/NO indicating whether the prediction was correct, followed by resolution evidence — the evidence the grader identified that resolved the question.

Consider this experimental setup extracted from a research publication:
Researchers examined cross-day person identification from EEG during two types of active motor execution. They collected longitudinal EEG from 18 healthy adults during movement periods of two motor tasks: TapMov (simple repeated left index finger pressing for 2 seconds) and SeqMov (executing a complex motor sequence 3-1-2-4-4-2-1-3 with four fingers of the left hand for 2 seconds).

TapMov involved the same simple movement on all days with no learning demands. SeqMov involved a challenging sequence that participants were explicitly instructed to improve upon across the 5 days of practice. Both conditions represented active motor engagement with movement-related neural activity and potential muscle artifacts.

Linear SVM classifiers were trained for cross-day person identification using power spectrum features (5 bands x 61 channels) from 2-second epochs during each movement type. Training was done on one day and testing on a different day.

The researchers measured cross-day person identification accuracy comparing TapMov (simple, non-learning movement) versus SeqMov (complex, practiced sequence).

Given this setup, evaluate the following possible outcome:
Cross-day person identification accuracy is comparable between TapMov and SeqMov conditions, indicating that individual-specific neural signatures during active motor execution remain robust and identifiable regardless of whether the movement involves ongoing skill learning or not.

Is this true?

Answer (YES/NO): YES